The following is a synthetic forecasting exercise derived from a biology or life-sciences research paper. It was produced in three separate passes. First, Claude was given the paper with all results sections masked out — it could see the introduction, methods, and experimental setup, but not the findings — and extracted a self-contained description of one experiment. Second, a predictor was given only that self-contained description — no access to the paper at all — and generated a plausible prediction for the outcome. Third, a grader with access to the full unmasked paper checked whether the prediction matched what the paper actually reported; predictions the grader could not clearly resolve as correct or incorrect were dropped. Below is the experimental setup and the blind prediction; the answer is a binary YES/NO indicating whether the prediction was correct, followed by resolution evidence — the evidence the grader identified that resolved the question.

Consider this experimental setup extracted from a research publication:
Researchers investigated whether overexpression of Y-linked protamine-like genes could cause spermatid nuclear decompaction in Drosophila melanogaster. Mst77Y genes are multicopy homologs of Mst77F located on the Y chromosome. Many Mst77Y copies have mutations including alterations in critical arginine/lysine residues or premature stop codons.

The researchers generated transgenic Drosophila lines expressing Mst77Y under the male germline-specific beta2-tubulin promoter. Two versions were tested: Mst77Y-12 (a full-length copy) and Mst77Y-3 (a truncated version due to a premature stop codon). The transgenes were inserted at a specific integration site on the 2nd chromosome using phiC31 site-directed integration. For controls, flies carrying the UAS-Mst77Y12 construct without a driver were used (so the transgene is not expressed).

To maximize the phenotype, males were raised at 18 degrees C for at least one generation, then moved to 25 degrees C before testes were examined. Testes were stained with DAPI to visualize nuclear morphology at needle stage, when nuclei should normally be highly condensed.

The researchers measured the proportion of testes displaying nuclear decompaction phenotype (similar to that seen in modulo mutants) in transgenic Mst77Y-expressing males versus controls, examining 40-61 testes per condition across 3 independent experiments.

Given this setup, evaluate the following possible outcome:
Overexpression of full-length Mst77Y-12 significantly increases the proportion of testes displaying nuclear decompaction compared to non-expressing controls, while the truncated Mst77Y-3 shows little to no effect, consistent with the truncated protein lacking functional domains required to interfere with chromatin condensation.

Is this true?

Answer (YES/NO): NO